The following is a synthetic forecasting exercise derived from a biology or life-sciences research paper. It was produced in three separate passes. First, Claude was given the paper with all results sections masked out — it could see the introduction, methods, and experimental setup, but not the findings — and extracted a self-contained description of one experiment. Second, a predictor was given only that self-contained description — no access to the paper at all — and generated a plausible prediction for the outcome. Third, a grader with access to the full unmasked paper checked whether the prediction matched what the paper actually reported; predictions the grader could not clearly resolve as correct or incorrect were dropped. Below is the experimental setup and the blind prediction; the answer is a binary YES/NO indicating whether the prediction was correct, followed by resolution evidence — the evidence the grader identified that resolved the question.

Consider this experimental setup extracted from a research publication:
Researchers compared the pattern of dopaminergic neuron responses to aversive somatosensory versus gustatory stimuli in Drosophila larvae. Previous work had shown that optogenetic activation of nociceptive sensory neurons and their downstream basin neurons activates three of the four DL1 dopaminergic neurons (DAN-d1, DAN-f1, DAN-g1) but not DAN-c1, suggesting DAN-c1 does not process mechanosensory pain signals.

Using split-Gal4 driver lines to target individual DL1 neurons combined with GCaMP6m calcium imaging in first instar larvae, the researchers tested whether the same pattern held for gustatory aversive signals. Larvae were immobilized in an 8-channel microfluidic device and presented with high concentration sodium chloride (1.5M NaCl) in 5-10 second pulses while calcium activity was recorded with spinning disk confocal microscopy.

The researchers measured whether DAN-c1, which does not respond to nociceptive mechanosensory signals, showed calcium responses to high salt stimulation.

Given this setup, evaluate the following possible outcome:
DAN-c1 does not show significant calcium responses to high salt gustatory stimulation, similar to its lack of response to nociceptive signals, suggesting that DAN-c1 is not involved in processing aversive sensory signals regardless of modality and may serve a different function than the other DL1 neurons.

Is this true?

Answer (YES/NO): NO